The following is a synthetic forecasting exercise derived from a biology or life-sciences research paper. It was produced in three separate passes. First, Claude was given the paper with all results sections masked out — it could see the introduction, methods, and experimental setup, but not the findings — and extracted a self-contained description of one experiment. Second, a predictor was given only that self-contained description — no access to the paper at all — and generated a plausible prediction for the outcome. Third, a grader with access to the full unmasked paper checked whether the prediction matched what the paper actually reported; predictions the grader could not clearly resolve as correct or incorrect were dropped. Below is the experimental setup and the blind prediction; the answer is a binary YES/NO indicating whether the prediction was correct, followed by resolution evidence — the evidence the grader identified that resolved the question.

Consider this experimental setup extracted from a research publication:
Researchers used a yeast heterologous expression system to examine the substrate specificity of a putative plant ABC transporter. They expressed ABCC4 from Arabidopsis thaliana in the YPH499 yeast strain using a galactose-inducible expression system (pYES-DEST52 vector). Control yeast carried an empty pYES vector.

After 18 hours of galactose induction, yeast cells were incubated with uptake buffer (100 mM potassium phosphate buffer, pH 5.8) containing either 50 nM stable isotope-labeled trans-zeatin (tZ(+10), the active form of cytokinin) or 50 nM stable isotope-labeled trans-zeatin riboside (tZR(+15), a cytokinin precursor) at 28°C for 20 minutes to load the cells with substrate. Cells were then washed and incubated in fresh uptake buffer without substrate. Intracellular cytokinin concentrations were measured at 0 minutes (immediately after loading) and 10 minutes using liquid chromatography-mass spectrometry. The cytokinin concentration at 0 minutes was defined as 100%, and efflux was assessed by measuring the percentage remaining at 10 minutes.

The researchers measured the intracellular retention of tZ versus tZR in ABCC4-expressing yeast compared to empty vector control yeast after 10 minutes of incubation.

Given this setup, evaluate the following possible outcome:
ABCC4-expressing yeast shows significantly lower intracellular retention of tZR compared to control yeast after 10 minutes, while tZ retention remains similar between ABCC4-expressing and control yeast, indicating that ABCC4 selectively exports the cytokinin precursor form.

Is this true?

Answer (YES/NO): NO